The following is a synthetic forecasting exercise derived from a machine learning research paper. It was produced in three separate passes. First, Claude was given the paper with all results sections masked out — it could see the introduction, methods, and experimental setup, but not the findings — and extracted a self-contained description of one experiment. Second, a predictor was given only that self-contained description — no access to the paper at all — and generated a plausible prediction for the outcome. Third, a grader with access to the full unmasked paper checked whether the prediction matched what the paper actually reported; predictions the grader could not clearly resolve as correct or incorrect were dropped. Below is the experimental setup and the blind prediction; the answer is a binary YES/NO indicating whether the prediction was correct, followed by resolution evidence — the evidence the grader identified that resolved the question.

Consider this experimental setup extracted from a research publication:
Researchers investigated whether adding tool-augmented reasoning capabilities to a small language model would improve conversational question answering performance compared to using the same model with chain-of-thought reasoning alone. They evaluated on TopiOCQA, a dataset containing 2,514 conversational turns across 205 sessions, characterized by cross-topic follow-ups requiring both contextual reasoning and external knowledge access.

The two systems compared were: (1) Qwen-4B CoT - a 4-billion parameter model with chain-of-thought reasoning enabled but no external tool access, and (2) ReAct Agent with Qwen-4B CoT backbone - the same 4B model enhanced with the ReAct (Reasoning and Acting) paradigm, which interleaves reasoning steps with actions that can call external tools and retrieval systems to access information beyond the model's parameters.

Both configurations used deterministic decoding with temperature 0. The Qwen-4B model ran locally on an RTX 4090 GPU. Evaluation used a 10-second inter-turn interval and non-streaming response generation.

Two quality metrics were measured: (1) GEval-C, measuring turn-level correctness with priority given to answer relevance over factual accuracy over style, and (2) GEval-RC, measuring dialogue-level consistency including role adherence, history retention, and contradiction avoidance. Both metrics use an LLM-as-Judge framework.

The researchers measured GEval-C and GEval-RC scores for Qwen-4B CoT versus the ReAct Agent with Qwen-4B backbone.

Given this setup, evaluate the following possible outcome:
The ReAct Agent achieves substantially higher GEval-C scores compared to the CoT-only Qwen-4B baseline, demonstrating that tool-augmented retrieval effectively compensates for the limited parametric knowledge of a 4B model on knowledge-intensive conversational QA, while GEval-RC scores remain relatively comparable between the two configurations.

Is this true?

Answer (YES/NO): NO